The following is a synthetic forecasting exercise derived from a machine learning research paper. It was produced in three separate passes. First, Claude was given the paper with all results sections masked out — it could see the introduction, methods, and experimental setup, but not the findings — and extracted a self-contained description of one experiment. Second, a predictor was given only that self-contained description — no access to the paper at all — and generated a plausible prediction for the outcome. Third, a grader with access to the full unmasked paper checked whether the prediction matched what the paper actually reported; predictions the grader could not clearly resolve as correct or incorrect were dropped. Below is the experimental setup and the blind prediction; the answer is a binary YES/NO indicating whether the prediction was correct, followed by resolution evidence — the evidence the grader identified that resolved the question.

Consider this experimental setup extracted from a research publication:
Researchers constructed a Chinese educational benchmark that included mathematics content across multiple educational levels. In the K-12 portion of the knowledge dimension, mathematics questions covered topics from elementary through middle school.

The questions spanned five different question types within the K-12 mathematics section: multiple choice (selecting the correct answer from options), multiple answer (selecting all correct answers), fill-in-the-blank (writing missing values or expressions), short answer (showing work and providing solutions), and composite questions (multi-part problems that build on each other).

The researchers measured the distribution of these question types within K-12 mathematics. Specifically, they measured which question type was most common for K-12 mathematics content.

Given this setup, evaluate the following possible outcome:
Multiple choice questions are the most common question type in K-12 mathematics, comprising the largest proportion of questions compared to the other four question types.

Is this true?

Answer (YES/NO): NO